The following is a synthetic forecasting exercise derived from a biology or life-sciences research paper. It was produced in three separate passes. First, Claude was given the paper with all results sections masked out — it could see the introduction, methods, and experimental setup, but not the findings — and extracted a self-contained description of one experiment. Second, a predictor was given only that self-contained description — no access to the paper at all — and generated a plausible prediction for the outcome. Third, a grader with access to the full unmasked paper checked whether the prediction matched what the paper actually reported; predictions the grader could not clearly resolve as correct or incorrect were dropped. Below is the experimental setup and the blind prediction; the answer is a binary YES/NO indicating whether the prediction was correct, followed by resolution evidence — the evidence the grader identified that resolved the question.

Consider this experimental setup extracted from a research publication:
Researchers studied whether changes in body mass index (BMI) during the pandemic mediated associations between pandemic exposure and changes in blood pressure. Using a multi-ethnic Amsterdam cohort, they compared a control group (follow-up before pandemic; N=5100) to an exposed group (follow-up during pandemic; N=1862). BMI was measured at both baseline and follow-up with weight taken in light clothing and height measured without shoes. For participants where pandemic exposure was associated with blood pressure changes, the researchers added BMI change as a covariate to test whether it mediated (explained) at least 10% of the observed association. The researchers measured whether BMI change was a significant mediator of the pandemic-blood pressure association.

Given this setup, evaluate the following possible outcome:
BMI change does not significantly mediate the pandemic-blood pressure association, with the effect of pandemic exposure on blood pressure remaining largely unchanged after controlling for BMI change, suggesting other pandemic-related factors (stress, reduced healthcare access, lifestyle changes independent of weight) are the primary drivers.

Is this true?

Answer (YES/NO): NO